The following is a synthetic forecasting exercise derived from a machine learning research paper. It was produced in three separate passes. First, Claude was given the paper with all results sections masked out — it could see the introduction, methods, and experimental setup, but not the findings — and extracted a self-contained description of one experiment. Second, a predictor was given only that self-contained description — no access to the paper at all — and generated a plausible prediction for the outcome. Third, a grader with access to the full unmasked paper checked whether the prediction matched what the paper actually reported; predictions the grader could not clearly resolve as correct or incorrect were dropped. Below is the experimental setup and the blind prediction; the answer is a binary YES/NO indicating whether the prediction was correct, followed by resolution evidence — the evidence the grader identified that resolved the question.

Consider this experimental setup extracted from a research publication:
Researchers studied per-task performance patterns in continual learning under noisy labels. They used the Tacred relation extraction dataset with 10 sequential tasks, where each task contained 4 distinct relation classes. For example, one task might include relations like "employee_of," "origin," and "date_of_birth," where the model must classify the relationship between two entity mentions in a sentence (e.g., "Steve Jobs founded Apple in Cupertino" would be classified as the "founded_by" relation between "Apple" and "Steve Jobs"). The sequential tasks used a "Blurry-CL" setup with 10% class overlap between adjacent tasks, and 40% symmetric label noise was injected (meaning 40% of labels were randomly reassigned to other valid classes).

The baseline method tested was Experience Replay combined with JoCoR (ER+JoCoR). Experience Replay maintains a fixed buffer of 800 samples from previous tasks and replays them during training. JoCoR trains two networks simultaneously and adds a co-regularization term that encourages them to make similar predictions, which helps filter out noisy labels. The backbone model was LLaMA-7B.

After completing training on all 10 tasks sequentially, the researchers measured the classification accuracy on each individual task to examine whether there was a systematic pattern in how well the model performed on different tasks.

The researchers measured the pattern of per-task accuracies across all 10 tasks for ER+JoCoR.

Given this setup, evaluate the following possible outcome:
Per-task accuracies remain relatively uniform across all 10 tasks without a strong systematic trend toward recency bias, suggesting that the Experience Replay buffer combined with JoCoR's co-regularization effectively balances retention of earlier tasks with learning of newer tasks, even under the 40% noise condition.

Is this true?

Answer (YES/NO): NO